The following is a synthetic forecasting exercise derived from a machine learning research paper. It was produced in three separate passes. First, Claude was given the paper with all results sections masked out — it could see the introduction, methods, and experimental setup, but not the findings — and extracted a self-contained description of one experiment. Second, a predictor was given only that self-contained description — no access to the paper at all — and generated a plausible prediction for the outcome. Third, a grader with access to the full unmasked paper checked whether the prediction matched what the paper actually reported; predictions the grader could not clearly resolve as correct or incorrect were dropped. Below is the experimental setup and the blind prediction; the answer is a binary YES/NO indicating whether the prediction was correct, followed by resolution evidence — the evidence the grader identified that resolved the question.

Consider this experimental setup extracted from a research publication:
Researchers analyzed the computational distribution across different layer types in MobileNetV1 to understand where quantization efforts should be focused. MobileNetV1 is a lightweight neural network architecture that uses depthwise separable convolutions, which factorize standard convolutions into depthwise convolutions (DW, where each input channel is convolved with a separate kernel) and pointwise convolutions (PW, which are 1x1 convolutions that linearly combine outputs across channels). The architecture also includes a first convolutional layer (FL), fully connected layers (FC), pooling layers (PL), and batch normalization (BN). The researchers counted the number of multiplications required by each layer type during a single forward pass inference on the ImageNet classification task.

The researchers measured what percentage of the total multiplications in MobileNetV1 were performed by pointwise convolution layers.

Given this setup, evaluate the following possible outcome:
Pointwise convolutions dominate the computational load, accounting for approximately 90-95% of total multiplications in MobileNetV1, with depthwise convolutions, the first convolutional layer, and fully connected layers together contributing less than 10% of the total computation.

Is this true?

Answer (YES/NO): YES